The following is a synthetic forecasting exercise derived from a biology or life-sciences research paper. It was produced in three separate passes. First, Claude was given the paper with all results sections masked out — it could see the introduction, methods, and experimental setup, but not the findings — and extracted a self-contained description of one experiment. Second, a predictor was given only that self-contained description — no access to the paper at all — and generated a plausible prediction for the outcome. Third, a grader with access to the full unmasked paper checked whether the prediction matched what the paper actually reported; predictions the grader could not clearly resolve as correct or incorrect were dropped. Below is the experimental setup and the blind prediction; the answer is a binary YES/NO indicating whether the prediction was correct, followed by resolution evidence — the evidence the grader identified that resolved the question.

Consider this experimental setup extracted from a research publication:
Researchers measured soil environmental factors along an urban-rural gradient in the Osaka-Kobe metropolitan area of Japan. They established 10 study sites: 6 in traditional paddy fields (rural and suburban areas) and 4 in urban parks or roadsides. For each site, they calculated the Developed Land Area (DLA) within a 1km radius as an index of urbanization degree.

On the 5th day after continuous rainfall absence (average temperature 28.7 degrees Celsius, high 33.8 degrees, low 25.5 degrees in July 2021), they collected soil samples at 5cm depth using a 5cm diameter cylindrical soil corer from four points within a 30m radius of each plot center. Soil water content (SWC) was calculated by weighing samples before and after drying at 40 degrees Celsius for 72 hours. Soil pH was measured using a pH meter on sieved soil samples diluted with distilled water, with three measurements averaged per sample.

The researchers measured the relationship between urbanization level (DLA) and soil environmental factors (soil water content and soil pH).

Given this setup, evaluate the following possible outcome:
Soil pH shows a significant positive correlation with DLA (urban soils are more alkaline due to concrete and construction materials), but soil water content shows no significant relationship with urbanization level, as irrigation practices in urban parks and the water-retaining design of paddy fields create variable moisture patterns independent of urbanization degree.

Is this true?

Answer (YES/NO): NO